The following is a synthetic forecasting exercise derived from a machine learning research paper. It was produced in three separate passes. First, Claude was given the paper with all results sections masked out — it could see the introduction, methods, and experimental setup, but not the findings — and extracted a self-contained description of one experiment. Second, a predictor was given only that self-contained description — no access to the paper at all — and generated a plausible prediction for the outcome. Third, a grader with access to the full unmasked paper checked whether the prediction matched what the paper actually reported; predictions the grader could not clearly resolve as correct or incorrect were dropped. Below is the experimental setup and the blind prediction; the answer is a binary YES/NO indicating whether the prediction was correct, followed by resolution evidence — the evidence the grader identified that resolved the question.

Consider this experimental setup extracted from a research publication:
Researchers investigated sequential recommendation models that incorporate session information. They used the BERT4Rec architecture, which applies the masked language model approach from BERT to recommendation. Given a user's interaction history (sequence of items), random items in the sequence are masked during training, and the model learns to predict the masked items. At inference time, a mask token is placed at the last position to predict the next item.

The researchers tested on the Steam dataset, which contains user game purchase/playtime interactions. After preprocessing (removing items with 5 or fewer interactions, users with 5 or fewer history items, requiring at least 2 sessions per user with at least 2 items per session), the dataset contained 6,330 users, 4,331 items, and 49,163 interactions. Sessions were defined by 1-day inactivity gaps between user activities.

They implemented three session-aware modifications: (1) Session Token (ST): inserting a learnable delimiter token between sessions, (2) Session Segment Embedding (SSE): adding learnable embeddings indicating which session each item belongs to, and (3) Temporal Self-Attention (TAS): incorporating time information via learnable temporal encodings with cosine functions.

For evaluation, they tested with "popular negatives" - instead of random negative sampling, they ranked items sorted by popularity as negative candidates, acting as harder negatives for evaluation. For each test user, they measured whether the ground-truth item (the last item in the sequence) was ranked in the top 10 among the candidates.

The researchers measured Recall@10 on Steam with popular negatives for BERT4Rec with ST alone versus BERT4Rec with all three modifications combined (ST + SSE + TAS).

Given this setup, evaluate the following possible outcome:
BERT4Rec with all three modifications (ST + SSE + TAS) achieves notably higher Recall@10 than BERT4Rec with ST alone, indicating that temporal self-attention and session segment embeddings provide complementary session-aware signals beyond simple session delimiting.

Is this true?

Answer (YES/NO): NO